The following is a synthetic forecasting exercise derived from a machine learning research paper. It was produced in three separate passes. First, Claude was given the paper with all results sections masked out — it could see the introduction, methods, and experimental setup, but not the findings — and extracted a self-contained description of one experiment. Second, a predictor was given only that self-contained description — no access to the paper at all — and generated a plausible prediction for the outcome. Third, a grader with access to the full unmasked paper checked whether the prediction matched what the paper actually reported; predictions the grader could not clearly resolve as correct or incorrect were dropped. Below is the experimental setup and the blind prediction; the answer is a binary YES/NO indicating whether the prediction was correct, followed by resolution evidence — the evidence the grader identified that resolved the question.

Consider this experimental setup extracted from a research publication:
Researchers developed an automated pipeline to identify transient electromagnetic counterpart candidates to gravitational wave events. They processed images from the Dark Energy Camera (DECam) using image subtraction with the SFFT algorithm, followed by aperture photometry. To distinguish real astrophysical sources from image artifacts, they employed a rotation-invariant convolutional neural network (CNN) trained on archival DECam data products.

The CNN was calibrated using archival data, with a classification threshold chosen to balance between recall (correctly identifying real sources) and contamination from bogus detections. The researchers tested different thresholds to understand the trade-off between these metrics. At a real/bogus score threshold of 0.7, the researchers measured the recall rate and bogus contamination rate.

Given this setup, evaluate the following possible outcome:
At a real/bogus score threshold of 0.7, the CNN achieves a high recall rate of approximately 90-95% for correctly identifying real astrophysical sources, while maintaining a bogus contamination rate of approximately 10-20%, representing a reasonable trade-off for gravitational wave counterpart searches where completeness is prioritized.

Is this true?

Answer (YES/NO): NO